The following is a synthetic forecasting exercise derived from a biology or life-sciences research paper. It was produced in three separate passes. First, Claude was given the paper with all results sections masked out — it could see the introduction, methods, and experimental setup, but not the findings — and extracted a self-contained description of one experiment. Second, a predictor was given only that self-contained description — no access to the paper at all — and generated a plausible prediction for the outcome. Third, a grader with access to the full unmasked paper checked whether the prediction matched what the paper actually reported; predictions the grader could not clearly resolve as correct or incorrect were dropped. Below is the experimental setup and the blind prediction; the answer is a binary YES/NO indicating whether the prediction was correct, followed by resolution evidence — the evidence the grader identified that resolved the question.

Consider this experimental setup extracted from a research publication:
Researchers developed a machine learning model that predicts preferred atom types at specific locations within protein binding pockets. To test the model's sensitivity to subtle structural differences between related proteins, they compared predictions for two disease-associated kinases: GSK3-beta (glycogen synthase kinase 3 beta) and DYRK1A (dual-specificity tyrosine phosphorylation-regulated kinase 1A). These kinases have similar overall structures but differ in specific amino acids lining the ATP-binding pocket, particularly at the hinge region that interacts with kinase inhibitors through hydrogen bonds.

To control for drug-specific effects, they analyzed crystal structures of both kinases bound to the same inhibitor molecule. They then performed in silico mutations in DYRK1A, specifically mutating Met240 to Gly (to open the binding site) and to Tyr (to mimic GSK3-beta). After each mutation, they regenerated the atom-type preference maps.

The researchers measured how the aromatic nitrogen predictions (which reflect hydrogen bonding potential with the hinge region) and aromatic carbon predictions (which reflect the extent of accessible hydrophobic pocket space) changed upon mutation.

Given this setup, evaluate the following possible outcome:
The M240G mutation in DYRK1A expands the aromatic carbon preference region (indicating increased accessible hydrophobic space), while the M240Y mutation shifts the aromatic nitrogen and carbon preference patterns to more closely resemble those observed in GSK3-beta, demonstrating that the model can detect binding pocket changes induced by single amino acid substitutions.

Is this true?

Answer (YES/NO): NO